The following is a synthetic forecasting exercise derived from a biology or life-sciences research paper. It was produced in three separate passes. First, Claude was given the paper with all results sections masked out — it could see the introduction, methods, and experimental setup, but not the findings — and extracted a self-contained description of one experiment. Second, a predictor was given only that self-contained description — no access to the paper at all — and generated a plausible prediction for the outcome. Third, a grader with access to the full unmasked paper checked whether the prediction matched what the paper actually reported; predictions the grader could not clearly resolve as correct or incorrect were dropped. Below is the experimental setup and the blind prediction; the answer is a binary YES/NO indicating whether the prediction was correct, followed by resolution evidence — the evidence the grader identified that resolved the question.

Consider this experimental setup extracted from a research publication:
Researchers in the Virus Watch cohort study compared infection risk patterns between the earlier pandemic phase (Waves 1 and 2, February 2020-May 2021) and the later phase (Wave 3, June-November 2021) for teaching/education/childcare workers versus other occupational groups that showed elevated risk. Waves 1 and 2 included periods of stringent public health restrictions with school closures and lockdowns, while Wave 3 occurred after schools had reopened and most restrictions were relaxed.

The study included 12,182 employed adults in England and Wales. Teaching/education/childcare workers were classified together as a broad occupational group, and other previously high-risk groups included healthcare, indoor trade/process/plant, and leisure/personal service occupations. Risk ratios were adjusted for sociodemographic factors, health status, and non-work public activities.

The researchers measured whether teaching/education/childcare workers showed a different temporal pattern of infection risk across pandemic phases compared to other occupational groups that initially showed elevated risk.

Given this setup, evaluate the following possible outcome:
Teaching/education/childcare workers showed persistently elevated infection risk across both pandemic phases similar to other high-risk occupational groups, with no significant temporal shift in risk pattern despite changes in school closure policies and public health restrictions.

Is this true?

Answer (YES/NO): NO